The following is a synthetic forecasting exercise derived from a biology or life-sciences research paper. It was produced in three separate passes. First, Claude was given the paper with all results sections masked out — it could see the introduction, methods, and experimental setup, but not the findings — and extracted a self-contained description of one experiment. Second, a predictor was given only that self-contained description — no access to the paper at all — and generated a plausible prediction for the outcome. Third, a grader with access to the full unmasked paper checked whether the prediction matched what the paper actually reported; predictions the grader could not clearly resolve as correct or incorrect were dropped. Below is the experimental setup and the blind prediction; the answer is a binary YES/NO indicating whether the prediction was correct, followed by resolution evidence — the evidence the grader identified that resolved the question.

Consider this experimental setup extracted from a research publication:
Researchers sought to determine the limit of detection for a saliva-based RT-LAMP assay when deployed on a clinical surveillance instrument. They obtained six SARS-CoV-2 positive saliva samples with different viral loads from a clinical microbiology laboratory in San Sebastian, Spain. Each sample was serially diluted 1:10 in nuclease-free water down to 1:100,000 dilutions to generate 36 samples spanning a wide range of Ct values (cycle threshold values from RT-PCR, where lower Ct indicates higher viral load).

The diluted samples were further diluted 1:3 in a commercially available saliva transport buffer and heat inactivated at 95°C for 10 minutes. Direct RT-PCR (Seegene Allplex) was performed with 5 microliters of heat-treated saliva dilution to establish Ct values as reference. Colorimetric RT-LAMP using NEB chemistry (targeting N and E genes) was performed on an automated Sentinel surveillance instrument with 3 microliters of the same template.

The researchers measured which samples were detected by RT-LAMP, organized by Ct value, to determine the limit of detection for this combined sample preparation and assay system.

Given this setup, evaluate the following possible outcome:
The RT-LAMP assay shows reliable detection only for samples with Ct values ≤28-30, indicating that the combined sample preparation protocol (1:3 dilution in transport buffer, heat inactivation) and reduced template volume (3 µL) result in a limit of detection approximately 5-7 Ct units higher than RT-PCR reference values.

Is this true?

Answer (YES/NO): NO